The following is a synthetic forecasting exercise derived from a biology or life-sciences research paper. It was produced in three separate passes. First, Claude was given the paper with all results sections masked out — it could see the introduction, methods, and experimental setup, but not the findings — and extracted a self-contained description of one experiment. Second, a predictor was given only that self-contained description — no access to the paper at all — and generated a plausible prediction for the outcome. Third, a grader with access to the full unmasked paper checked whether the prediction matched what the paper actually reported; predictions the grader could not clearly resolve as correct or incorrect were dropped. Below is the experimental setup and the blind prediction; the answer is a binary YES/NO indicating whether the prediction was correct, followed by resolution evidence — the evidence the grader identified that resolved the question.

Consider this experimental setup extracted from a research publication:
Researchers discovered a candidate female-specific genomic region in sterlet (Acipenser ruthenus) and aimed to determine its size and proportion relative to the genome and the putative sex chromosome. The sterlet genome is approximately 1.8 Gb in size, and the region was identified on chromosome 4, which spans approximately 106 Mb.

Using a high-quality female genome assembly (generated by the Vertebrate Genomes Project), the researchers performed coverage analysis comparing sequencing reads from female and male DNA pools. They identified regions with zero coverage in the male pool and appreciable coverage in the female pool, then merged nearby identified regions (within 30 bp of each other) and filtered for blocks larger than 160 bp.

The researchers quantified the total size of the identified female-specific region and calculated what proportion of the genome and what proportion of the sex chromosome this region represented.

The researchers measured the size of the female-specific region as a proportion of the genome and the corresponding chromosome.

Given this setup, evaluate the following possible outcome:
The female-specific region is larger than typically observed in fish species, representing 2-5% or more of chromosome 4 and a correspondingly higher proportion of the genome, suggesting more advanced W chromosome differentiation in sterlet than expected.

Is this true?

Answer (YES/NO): NO